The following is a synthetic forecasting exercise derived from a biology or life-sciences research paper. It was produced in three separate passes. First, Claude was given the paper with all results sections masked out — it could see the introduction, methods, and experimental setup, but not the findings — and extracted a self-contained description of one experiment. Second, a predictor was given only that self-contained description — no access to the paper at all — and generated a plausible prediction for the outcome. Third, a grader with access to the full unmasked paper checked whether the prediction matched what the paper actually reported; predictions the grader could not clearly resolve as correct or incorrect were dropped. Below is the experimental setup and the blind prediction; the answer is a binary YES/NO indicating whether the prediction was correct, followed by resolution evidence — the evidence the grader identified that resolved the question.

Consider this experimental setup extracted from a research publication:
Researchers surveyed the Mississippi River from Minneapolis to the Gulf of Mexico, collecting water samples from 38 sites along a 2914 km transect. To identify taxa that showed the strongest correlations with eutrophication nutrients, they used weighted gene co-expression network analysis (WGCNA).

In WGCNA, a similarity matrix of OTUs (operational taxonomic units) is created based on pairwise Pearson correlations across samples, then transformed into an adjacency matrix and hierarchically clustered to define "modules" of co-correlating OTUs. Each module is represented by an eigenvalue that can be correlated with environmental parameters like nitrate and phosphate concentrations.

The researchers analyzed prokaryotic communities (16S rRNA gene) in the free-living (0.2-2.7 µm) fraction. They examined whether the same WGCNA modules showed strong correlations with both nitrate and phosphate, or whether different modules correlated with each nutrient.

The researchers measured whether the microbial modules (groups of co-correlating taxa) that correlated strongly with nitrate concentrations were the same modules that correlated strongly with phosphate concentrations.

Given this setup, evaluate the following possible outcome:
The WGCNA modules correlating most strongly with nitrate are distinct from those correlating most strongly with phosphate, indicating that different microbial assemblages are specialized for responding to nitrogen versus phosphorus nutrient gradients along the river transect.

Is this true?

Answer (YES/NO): YES